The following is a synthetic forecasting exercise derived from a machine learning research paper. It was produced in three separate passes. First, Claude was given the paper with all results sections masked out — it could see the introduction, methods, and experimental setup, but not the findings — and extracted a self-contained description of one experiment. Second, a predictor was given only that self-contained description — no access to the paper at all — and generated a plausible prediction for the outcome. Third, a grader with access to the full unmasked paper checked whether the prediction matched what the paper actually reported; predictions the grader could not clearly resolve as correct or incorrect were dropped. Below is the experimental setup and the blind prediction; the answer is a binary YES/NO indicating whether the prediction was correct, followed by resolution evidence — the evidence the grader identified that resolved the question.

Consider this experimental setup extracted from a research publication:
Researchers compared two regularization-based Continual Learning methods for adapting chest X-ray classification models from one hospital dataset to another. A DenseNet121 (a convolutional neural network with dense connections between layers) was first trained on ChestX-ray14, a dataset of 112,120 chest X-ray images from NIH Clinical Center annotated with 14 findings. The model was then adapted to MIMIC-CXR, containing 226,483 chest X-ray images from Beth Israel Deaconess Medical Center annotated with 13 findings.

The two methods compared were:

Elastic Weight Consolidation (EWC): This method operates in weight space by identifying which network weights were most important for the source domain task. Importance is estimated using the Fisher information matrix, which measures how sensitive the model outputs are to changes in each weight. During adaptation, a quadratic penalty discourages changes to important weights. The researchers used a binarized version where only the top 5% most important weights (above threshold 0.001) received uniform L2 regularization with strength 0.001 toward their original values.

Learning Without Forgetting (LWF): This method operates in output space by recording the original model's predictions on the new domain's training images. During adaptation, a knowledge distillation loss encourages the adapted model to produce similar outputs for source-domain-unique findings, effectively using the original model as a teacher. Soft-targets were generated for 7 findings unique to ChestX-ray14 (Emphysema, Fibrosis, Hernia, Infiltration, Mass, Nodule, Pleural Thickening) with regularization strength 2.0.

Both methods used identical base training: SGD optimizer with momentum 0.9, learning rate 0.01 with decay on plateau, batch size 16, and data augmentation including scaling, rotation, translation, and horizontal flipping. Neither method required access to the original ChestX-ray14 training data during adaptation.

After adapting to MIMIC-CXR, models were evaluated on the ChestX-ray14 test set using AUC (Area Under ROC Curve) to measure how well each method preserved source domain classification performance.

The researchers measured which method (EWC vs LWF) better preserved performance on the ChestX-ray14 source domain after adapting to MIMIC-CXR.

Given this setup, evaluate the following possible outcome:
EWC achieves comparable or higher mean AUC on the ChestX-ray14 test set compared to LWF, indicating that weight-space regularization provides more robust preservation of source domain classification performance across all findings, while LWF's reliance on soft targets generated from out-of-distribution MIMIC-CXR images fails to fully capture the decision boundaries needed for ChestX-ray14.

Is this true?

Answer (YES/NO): NO